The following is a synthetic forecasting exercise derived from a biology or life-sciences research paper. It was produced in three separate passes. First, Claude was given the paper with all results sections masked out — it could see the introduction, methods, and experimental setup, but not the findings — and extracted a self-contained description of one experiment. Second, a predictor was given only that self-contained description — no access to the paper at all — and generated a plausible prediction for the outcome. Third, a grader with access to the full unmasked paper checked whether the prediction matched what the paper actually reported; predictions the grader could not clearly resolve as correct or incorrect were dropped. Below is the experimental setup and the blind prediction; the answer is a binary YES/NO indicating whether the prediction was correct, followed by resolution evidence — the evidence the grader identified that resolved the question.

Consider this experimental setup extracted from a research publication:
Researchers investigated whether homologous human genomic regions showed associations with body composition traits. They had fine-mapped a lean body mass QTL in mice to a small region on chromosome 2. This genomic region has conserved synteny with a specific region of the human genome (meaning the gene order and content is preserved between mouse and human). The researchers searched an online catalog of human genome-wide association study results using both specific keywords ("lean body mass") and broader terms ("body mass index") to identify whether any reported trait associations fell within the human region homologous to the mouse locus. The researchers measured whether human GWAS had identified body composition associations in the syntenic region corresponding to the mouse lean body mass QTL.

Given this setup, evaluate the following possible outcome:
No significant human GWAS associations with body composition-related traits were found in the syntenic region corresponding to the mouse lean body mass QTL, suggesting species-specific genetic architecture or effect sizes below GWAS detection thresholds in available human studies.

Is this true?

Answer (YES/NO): YES